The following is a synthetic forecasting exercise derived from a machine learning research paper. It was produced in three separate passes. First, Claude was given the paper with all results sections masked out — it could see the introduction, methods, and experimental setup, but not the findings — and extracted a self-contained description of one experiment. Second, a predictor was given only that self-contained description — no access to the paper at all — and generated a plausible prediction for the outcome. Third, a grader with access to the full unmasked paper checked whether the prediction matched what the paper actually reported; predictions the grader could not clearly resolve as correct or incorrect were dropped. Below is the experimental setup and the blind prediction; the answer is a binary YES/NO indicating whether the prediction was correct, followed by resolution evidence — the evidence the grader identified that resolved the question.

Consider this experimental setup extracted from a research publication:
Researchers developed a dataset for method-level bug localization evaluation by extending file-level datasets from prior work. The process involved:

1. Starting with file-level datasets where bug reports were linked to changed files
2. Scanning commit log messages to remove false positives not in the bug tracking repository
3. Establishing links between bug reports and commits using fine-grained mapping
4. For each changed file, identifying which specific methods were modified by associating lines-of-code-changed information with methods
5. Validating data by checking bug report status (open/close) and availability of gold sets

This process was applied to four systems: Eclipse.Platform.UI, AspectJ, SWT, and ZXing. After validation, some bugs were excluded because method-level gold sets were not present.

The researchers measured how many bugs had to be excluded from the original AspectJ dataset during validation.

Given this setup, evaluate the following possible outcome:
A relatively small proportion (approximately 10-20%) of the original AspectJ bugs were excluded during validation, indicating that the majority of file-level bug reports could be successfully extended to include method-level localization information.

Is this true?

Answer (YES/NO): NO